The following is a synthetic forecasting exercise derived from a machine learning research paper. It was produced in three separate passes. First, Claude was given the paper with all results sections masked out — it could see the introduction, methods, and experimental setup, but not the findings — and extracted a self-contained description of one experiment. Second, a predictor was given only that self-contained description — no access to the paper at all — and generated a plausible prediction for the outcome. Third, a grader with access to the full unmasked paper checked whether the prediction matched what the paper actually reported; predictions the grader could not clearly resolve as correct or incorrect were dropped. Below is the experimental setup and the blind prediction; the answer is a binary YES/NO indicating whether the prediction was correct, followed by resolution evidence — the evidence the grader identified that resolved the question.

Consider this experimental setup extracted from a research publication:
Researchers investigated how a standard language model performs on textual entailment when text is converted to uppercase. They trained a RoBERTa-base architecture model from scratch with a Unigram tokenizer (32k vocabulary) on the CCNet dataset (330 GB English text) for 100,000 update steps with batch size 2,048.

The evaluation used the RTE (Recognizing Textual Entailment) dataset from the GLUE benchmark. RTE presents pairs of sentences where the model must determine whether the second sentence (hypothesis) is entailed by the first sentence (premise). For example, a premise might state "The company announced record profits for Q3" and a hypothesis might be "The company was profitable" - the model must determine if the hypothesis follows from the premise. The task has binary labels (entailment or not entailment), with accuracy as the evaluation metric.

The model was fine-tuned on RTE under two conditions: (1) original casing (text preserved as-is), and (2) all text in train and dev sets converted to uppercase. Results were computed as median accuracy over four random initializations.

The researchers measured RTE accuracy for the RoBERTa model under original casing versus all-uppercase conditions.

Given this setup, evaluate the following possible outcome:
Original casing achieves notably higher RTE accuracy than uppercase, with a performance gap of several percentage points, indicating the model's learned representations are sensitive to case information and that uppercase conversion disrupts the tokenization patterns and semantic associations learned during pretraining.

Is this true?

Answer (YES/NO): YES